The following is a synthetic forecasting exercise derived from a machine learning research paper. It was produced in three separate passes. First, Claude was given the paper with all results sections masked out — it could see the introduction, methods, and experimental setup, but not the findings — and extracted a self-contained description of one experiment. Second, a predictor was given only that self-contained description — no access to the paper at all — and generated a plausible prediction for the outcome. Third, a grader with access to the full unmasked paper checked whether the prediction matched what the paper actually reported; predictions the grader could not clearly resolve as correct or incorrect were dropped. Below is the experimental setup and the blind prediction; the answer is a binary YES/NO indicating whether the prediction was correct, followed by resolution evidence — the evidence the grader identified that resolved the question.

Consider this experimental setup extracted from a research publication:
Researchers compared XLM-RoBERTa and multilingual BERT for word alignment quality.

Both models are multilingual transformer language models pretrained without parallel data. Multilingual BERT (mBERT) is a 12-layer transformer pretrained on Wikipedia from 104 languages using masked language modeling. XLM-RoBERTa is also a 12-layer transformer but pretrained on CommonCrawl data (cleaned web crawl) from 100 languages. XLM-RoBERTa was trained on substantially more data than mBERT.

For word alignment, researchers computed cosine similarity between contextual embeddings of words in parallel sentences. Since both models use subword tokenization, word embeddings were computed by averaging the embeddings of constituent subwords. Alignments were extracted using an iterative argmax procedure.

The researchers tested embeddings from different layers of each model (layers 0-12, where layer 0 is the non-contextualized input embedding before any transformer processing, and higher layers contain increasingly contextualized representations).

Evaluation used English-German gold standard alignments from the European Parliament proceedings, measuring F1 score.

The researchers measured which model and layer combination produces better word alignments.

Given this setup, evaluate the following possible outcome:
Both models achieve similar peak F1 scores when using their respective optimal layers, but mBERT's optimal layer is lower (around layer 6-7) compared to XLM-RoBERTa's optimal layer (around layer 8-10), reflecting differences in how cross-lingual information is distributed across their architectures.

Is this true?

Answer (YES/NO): NO